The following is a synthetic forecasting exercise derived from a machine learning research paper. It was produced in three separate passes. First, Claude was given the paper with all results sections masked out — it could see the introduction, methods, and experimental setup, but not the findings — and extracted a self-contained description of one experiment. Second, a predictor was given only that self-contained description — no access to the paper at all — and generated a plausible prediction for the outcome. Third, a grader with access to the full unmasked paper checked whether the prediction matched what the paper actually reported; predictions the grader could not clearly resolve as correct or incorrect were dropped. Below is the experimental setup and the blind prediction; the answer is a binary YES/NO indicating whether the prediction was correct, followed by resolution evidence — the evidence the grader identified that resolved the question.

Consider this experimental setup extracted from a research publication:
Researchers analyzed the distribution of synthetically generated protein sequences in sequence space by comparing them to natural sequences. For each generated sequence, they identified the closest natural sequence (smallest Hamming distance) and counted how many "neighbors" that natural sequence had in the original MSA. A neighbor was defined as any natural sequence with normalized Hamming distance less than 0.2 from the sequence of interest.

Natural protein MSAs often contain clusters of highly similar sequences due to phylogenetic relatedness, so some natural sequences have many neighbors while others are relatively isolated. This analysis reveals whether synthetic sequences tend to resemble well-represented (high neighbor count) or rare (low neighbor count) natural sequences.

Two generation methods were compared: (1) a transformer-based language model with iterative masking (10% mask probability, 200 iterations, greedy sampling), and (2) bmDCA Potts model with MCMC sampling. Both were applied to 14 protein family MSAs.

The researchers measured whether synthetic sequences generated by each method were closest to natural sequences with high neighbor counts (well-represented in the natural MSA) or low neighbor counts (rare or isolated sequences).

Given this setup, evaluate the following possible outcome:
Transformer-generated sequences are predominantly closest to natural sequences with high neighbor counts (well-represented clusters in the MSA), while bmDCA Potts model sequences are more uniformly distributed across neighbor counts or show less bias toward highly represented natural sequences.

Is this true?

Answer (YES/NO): NO